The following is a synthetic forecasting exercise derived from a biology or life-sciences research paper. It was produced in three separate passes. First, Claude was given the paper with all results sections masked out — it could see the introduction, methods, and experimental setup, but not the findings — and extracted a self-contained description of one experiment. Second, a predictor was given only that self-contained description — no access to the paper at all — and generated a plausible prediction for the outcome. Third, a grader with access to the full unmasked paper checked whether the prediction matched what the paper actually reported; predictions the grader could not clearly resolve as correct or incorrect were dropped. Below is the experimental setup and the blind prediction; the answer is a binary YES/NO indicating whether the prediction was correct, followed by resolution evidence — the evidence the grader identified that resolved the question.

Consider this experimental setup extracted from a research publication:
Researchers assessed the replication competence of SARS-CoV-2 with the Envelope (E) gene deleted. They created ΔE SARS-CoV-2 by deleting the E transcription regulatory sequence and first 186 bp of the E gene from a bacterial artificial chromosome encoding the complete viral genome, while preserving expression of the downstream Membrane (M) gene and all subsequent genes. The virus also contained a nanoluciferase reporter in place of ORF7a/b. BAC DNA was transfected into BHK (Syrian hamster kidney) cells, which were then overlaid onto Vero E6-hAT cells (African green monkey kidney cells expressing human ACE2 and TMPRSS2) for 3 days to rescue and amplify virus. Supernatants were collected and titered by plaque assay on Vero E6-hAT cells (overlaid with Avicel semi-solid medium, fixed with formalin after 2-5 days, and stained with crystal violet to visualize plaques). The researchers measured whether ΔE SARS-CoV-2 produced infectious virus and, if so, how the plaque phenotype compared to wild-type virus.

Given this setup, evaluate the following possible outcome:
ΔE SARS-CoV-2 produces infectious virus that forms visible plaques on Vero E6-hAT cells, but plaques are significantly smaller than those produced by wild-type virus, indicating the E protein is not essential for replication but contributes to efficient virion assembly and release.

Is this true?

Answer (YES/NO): YES